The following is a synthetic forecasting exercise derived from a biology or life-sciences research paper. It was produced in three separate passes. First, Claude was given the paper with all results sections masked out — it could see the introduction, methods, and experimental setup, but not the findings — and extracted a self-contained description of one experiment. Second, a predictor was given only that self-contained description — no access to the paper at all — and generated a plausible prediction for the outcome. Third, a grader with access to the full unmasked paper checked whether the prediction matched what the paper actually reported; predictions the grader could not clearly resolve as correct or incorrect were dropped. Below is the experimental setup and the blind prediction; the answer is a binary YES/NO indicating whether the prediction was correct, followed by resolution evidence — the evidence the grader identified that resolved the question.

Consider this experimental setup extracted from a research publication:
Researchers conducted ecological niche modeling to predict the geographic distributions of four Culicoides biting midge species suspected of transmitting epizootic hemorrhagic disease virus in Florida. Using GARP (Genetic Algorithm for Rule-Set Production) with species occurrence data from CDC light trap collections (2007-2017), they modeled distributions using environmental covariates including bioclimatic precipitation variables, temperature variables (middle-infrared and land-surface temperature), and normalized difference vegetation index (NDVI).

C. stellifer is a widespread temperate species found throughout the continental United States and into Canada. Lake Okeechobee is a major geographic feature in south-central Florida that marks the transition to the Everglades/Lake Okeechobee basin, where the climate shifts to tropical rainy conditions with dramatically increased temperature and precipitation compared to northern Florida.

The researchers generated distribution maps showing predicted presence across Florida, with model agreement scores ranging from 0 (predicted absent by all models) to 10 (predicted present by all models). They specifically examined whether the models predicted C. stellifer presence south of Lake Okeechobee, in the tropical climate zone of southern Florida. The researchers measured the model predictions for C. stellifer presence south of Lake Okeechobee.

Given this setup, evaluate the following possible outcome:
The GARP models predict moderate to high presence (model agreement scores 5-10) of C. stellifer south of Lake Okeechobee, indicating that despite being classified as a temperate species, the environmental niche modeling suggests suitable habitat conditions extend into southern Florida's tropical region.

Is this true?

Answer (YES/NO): NO